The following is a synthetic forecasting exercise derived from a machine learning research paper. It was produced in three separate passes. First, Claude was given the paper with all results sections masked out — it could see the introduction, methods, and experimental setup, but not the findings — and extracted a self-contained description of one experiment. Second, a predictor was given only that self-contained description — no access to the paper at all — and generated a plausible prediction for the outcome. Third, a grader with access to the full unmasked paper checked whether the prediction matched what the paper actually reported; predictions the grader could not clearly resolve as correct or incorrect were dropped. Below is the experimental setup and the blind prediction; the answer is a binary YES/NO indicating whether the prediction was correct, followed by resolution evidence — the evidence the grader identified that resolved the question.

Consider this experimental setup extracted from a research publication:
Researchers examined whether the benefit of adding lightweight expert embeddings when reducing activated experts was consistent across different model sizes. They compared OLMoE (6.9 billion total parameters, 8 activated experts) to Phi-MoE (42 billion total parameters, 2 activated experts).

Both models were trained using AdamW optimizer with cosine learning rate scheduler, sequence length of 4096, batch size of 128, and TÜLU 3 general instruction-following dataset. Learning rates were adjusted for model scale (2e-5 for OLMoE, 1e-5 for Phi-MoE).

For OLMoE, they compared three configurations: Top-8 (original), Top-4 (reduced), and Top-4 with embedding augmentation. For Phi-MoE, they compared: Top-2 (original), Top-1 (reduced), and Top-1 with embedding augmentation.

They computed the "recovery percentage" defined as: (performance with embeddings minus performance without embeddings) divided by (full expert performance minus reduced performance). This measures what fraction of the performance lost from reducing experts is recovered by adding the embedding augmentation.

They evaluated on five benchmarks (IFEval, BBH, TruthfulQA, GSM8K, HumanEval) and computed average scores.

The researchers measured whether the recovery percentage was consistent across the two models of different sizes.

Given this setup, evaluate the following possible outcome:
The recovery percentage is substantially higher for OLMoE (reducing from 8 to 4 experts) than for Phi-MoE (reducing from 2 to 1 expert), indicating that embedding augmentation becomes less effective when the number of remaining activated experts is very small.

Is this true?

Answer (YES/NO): NO